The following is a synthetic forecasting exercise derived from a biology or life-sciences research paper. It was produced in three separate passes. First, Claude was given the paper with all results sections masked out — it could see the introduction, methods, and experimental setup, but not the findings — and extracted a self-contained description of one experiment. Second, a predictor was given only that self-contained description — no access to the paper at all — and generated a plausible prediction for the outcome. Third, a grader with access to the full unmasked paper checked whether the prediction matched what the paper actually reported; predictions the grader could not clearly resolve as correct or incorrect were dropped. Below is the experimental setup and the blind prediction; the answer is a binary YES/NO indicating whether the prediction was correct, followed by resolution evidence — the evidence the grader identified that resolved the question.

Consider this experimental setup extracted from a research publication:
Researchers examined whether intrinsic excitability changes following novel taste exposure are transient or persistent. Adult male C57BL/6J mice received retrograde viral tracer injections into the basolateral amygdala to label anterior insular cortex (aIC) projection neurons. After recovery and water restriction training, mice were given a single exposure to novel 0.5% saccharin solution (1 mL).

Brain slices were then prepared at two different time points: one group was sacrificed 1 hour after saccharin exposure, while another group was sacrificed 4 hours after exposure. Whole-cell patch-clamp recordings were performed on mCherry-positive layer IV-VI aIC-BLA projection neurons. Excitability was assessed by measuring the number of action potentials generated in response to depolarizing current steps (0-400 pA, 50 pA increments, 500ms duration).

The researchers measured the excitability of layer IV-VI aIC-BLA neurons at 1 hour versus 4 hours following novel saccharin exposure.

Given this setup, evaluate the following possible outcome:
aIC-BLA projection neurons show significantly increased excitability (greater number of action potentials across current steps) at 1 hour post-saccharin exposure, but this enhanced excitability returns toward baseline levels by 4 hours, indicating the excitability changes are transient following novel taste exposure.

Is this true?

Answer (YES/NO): YES